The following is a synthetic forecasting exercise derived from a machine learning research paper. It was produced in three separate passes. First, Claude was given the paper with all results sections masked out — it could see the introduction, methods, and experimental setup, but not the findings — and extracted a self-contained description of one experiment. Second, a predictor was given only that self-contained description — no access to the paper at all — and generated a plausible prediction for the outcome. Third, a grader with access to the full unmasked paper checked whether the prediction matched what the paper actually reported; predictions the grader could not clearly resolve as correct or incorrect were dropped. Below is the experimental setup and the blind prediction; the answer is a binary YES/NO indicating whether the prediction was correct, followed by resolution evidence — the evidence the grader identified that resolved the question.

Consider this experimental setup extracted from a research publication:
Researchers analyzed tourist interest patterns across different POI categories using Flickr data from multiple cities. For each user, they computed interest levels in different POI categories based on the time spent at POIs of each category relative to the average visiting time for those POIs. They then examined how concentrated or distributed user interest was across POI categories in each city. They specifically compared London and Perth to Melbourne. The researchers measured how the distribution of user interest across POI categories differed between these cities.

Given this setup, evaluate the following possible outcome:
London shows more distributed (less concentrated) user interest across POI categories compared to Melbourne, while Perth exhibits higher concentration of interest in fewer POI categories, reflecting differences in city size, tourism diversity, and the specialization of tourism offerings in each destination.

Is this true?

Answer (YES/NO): NO